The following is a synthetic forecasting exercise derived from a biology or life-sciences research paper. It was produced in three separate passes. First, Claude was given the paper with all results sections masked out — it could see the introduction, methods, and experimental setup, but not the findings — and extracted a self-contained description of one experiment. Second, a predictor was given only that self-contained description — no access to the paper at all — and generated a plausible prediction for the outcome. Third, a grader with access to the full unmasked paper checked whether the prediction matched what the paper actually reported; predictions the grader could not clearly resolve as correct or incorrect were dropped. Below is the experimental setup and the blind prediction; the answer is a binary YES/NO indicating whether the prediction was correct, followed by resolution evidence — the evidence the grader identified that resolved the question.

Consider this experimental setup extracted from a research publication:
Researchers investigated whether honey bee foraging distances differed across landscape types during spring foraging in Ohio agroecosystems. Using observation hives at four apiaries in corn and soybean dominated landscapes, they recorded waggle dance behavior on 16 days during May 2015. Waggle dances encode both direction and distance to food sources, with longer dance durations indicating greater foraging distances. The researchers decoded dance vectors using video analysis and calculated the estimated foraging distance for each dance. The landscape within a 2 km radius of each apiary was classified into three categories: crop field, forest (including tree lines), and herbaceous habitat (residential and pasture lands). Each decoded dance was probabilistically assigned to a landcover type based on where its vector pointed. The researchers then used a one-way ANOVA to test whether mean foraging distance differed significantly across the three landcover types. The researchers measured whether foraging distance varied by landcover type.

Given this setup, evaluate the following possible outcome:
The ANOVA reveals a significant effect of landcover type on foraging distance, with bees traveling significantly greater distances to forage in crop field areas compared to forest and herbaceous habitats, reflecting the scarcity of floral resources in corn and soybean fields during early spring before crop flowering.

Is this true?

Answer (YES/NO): NO